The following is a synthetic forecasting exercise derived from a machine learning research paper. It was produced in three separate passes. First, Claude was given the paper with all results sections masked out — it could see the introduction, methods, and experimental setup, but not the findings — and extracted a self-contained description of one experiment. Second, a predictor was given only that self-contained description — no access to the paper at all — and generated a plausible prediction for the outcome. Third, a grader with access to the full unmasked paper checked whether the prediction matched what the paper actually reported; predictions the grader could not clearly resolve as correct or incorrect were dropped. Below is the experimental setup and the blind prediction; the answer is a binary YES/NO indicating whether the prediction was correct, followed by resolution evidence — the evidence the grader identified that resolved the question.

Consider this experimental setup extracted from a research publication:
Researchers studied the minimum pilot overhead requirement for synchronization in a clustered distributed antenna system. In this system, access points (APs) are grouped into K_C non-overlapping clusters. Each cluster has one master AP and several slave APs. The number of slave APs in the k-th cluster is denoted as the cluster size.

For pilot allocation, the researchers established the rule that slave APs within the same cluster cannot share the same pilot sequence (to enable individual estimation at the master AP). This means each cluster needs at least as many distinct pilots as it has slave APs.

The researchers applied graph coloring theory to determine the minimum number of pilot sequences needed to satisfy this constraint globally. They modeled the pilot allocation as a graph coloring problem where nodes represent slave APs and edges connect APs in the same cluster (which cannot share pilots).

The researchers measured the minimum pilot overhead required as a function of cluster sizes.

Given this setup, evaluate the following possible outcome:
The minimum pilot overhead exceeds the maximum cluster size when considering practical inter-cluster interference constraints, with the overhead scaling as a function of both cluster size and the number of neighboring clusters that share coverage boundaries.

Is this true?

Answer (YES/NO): NO